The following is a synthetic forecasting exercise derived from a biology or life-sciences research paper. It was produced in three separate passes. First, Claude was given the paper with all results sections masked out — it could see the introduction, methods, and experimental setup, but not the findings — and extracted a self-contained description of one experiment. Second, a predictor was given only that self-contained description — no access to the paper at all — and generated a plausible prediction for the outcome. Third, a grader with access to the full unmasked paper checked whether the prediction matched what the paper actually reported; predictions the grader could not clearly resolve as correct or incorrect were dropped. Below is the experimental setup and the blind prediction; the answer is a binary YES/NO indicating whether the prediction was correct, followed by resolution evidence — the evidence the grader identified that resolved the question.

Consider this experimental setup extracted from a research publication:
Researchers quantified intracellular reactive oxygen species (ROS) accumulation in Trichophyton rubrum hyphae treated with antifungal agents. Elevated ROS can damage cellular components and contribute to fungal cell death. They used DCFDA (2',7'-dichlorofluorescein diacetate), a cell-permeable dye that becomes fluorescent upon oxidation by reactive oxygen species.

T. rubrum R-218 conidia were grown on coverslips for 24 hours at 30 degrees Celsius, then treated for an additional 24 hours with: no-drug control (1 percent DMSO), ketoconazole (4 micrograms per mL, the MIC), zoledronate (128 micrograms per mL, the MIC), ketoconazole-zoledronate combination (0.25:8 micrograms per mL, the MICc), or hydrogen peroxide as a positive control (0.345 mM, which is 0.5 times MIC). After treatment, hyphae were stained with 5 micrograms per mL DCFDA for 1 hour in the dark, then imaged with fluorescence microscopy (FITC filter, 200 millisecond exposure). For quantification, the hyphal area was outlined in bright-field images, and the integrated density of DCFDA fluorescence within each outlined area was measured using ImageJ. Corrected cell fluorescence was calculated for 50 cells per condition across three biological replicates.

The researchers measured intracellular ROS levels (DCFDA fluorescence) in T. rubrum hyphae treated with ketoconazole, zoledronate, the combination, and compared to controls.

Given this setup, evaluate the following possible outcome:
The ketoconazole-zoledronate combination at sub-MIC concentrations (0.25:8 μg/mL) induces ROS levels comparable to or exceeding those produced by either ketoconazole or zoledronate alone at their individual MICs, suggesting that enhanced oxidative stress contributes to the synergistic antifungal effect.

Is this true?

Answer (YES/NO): NO